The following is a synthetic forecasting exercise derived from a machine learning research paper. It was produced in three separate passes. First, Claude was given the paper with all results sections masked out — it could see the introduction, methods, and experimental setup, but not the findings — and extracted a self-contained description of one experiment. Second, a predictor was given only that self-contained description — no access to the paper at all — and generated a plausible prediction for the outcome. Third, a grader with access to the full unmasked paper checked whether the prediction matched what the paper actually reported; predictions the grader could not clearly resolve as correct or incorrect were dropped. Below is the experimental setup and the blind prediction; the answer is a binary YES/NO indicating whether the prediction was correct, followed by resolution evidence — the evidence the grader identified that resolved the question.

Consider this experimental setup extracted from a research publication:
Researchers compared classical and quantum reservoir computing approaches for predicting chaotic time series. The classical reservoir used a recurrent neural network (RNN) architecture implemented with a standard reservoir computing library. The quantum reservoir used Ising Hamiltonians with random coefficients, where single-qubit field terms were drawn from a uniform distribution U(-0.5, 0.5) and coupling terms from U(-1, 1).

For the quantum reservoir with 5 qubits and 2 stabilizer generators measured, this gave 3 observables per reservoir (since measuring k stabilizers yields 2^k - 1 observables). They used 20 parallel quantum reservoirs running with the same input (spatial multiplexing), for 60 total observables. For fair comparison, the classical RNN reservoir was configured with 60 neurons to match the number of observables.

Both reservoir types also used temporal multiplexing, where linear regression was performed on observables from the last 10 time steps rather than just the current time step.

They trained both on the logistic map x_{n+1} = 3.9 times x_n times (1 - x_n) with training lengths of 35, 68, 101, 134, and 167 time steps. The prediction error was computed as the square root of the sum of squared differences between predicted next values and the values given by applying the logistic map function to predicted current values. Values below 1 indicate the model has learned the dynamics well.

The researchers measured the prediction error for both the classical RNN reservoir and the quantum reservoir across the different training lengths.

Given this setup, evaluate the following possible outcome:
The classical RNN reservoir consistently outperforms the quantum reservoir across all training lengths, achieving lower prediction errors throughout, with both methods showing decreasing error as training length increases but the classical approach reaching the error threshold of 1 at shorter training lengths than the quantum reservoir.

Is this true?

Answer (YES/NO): NO